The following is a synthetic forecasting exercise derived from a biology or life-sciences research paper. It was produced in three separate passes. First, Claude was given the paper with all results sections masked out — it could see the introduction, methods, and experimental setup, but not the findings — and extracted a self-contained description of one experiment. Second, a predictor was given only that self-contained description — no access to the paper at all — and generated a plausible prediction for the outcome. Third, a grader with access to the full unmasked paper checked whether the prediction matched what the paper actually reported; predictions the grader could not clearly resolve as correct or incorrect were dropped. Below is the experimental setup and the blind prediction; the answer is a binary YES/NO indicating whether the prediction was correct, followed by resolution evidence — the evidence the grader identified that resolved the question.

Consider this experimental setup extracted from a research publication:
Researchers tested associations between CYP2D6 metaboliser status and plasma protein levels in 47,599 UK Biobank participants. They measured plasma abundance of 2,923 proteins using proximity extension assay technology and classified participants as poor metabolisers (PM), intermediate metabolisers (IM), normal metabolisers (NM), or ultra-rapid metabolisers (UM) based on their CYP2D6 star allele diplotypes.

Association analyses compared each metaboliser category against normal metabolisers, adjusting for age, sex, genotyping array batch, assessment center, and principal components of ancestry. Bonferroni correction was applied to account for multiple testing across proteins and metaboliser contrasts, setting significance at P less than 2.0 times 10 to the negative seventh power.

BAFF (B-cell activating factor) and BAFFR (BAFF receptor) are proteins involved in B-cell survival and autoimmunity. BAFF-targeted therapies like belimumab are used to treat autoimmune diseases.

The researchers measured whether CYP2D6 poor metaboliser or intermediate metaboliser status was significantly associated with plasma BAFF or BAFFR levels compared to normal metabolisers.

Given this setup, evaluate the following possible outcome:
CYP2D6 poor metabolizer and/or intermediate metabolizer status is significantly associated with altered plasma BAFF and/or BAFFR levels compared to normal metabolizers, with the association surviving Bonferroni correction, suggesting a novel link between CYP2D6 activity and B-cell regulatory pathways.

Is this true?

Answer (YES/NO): YES